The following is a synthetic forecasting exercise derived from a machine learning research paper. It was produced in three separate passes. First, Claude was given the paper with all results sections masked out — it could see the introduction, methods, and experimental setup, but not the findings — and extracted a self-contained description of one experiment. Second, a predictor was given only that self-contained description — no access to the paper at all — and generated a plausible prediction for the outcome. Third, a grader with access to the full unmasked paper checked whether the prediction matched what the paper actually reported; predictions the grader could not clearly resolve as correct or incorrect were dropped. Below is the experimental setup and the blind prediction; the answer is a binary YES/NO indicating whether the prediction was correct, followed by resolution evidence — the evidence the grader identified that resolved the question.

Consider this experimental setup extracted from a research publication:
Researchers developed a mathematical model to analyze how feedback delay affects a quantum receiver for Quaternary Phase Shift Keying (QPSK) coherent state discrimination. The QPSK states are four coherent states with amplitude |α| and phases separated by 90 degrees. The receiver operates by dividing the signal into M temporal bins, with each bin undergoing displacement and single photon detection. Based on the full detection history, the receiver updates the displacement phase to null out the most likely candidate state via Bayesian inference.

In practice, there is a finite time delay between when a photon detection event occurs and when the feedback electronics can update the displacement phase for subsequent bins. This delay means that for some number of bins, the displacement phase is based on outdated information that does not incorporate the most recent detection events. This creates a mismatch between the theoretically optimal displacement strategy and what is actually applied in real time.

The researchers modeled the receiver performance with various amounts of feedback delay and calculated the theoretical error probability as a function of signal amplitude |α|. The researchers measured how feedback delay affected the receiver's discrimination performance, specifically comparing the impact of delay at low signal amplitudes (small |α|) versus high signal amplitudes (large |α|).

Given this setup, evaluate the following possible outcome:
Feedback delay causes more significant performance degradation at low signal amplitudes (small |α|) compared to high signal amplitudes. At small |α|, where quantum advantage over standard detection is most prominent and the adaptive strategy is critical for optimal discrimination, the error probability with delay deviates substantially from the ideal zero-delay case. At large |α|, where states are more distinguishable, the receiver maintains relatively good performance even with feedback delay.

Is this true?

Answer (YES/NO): NO